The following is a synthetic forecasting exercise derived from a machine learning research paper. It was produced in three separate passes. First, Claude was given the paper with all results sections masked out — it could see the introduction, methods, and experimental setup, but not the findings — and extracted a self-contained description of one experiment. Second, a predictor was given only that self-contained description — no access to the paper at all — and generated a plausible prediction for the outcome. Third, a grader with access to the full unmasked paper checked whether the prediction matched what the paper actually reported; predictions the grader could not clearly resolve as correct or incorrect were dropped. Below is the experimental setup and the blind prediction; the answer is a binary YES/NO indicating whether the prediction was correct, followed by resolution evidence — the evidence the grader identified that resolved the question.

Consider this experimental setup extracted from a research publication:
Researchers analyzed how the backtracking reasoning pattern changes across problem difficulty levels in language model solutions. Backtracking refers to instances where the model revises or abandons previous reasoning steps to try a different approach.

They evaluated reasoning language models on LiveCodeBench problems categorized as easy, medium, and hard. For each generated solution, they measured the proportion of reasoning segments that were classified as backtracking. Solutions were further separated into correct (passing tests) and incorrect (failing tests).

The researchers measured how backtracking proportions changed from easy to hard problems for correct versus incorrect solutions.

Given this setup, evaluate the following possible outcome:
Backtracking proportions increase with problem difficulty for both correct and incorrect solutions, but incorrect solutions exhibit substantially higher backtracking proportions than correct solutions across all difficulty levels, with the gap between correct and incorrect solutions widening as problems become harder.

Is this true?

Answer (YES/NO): NO